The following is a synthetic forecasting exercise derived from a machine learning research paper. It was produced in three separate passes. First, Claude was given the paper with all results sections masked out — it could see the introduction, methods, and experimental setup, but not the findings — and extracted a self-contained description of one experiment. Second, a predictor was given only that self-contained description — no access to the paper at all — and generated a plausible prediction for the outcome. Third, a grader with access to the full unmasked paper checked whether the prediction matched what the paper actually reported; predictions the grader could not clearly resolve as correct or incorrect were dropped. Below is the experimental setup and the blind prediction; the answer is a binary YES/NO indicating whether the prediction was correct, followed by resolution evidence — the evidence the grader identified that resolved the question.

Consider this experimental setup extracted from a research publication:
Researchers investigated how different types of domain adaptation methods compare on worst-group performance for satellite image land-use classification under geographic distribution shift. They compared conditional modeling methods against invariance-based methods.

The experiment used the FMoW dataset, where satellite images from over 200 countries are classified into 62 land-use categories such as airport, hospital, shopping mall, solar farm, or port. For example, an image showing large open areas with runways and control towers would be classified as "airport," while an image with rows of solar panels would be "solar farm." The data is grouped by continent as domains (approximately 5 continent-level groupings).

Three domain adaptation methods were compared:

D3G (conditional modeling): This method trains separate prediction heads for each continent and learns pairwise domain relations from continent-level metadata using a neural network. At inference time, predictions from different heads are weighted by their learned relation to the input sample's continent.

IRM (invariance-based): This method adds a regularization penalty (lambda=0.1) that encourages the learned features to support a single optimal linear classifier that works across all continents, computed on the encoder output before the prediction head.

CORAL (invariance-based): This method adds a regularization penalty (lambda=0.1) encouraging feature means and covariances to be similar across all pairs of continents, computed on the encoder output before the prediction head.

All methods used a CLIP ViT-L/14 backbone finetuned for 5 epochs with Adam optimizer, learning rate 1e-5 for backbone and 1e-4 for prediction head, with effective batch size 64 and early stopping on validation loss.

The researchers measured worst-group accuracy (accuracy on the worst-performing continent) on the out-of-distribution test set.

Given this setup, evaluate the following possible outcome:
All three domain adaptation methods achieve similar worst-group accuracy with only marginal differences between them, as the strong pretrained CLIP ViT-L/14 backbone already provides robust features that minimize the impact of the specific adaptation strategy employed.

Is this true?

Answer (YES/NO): NO